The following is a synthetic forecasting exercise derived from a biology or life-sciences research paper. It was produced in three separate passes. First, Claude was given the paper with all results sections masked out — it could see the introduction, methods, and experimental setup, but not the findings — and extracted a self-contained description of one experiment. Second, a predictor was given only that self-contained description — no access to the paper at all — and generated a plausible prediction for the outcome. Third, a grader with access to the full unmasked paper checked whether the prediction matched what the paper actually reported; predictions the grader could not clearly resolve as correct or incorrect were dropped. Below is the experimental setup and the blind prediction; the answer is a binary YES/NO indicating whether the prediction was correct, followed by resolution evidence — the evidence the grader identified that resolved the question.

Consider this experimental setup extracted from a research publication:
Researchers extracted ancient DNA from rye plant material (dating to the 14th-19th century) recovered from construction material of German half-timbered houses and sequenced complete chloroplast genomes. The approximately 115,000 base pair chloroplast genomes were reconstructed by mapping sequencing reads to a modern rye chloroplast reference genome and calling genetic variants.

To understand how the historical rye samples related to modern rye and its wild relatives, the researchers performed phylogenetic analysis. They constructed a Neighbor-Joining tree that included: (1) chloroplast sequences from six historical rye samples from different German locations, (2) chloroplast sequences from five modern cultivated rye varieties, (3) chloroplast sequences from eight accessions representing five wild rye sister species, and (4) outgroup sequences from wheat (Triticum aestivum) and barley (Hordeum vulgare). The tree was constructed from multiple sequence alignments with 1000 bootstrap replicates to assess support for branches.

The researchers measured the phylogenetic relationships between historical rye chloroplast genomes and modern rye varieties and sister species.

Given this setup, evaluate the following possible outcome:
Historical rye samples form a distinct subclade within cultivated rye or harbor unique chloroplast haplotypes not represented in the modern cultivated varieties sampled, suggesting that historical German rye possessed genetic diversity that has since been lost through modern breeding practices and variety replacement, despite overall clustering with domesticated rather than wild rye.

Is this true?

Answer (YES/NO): NO